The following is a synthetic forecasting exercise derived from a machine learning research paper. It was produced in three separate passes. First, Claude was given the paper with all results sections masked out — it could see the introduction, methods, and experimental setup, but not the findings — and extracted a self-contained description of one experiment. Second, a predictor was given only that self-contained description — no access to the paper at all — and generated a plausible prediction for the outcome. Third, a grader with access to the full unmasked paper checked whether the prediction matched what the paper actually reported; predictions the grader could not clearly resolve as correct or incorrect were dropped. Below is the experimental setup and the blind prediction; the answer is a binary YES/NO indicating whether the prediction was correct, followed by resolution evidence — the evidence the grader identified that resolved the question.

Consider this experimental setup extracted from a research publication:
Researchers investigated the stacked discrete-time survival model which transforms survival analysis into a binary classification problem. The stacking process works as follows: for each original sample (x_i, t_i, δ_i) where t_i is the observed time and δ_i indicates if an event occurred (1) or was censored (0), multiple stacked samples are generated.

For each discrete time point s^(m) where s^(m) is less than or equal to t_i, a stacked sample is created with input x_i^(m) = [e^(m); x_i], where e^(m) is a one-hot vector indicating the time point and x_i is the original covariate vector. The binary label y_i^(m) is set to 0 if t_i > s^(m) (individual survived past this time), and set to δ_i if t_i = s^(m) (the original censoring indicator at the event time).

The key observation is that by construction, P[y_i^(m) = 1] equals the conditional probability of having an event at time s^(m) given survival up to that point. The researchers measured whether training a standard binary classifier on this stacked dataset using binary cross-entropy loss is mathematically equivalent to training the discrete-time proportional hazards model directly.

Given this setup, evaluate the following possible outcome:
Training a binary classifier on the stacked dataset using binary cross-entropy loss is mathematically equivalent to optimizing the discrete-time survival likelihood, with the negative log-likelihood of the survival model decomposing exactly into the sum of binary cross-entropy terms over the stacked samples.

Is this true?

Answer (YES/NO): YES